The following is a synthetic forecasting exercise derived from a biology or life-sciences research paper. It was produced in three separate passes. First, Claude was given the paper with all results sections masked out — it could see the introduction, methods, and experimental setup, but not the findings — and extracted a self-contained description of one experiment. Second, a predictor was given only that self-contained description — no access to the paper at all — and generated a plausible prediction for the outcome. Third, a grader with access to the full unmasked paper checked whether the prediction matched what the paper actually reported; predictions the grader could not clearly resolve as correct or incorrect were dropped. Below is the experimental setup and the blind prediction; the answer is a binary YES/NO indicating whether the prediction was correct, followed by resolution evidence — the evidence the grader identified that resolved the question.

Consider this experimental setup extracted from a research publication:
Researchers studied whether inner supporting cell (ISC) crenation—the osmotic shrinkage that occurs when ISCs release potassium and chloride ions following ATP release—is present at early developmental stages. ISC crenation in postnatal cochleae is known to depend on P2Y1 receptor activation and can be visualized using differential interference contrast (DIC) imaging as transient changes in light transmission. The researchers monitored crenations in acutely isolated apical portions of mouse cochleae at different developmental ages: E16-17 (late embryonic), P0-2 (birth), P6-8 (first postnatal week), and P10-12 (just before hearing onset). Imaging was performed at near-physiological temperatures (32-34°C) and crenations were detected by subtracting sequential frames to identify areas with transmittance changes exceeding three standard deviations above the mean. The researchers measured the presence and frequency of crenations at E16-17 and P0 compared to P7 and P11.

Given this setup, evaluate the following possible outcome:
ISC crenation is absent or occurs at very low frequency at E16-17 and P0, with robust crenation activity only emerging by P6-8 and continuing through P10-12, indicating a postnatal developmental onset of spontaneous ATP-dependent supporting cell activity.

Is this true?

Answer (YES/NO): YES